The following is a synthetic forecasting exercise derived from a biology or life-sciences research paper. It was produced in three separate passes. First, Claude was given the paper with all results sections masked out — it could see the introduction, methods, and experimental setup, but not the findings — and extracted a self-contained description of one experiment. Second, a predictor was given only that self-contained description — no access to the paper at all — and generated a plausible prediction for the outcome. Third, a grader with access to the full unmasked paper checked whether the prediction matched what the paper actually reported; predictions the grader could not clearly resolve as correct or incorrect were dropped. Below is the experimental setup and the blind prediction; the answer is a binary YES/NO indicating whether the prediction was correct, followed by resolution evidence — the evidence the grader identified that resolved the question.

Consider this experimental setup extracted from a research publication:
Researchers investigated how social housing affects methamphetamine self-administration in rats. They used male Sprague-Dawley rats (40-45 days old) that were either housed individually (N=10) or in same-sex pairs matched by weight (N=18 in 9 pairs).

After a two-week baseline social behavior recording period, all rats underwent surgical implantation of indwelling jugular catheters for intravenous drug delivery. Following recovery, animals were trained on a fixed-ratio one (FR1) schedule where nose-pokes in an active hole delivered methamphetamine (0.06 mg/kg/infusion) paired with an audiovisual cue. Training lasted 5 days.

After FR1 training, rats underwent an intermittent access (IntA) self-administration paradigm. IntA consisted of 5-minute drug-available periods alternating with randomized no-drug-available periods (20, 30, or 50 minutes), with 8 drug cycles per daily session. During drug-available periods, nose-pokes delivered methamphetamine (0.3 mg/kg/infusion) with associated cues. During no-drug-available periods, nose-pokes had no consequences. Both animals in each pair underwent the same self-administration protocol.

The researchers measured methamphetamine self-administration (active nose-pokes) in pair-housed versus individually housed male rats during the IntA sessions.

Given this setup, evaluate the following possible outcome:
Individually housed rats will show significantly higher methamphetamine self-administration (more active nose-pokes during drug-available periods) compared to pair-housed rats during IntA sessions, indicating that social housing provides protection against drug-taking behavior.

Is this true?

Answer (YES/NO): NO